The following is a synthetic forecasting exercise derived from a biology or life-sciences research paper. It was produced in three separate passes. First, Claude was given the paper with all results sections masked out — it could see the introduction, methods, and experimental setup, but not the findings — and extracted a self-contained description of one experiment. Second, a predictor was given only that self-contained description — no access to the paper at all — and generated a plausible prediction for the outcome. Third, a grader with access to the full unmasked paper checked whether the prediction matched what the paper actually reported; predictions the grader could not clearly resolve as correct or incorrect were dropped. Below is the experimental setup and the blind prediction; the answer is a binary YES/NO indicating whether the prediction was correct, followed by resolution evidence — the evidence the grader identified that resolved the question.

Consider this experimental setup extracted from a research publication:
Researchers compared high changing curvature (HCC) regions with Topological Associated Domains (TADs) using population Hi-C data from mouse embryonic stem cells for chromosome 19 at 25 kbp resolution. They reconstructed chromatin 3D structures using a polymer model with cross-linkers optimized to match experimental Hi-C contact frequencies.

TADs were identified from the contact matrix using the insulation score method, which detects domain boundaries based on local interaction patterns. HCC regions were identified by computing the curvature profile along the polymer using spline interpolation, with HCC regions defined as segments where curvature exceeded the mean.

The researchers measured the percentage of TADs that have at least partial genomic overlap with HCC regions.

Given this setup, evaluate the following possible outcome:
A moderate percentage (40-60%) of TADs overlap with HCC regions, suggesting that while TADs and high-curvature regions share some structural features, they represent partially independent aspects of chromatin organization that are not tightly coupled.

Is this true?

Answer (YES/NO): YES